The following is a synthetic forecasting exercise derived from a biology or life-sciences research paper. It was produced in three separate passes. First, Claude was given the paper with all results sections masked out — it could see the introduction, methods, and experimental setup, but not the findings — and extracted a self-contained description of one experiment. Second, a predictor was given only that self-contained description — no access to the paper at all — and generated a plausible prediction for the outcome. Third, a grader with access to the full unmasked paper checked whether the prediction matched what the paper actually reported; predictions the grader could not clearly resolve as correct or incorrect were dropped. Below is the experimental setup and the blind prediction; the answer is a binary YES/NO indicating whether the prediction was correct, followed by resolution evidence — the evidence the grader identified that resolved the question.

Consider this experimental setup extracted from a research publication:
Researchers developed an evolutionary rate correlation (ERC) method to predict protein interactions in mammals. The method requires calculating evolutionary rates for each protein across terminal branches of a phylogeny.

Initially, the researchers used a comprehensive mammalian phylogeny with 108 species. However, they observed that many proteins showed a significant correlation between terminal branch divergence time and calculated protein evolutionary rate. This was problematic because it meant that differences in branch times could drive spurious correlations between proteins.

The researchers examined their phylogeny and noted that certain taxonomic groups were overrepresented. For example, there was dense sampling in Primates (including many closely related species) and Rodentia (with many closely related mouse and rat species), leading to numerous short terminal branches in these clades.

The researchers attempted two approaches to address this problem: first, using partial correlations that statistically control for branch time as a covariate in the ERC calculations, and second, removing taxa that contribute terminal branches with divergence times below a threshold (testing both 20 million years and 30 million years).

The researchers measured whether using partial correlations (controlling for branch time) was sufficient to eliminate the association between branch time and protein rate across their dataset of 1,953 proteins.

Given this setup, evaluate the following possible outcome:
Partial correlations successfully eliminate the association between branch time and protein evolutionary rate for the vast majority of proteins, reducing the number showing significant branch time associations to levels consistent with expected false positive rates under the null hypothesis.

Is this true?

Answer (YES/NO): NO